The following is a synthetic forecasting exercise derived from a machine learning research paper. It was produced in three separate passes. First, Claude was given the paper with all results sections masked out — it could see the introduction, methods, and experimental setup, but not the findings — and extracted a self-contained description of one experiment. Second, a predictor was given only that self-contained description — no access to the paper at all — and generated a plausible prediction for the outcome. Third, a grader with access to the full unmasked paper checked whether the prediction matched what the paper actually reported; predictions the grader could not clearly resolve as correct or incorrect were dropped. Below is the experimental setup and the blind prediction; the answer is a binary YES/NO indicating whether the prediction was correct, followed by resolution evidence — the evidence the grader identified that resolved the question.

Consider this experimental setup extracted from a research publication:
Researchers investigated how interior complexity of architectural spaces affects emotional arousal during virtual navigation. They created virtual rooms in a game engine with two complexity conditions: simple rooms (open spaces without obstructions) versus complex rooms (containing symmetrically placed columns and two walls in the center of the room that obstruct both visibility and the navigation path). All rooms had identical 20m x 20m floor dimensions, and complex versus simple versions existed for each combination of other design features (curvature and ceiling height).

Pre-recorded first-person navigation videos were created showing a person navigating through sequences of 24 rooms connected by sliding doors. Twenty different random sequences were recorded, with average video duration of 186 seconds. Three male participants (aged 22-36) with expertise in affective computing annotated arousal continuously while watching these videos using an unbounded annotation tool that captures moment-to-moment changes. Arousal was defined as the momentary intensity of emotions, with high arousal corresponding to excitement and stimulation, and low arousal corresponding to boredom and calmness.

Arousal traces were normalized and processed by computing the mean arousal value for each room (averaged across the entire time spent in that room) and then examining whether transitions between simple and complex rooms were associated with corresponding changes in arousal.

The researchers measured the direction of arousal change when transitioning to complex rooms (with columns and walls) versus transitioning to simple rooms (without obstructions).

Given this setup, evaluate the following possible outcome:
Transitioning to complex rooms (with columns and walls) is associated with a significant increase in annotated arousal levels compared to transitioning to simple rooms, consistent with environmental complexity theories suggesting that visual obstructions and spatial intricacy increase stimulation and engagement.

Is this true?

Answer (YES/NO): YES